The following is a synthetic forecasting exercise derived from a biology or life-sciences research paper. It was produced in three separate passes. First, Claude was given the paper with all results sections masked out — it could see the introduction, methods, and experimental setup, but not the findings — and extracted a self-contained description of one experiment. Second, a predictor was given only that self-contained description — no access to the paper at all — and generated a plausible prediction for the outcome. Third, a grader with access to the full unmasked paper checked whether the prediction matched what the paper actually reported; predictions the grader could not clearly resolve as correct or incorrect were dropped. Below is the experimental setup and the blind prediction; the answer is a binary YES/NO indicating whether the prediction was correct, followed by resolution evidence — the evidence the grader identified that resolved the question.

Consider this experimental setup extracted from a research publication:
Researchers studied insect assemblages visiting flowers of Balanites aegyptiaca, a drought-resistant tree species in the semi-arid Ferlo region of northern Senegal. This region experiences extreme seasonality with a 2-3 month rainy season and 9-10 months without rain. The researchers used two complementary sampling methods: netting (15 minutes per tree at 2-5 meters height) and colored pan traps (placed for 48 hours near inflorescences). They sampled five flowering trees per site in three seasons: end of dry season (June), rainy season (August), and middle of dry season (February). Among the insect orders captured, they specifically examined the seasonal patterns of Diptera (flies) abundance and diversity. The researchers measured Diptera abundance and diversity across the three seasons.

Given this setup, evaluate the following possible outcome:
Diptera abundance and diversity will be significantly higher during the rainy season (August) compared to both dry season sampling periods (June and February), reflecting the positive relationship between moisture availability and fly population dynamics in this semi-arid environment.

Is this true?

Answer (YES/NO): YES